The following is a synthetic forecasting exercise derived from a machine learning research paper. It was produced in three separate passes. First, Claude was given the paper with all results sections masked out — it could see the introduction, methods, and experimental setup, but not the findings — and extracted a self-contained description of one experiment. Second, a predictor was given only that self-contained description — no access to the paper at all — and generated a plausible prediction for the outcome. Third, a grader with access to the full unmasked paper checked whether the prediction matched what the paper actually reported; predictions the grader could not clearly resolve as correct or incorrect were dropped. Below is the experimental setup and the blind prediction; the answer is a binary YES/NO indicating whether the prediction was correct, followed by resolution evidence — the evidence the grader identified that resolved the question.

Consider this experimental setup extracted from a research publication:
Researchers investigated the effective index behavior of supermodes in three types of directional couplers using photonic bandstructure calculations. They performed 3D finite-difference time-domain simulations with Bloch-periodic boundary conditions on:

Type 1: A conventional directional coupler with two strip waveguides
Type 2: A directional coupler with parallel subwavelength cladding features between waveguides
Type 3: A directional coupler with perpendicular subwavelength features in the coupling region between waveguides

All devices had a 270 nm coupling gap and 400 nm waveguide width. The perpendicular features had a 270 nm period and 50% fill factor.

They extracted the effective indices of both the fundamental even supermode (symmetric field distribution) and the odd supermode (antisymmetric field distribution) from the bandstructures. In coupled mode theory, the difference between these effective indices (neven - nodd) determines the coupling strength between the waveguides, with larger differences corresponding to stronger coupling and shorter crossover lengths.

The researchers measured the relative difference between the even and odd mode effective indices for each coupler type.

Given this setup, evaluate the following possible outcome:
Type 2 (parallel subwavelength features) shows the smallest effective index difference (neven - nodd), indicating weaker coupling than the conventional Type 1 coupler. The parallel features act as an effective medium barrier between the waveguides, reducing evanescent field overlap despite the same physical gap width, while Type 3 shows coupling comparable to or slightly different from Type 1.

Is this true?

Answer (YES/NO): NO